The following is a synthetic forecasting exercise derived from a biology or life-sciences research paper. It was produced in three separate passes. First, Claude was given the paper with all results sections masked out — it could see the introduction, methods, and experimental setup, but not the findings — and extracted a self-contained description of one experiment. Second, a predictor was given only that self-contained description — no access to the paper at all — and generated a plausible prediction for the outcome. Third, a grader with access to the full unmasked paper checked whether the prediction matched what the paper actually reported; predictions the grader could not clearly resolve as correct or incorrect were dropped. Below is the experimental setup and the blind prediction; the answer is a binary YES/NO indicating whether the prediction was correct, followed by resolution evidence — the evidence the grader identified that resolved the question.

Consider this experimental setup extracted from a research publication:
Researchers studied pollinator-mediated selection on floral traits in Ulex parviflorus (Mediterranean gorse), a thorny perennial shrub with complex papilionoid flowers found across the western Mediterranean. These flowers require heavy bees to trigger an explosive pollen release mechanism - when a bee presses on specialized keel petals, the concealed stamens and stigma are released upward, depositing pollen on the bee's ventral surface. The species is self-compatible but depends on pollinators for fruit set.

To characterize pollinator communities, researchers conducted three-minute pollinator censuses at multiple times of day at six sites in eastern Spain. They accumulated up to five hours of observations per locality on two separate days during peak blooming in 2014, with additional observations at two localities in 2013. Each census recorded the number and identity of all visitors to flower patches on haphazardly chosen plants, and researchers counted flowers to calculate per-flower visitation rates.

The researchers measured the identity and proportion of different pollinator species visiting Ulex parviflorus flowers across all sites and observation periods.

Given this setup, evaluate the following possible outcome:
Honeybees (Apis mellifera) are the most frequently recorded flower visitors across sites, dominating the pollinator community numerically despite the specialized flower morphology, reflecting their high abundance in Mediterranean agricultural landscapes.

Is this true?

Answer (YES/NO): YES